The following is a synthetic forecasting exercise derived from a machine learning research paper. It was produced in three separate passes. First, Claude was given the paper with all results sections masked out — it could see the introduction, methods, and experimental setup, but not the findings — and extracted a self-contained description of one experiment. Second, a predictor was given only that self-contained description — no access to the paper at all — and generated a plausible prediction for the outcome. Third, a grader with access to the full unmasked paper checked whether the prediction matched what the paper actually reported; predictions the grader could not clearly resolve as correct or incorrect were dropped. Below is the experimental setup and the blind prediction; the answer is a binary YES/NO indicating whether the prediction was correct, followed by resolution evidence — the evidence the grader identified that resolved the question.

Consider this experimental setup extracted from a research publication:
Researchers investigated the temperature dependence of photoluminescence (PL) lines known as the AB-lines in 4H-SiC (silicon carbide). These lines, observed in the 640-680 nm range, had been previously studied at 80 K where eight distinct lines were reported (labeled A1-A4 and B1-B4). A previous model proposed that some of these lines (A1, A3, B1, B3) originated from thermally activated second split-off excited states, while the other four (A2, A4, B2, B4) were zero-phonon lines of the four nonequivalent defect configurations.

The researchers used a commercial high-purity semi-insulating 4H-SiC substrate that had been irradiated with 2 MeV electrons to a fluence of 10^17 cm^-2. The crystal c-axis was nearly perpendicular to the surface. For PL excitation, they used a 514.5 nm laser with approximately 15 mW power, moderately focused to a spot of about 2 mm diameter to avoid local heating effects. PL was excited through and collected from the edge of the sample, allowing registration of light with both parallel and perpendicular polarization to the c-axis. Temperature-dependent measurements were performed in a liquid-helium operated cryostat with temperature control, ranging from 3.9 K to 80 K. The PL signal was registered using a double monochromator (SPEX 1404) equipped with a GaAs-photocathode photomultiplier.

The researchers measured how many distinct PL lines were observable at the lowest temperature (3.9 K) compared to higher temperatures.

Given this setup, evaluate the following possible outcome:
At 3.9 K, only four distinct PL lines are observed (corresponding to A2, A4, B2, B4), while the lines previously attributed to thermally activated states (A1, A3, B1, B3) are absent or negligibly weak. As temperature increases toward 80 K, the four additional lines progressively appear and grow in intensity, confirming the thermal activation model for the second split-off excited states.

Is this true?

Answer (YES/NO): NO